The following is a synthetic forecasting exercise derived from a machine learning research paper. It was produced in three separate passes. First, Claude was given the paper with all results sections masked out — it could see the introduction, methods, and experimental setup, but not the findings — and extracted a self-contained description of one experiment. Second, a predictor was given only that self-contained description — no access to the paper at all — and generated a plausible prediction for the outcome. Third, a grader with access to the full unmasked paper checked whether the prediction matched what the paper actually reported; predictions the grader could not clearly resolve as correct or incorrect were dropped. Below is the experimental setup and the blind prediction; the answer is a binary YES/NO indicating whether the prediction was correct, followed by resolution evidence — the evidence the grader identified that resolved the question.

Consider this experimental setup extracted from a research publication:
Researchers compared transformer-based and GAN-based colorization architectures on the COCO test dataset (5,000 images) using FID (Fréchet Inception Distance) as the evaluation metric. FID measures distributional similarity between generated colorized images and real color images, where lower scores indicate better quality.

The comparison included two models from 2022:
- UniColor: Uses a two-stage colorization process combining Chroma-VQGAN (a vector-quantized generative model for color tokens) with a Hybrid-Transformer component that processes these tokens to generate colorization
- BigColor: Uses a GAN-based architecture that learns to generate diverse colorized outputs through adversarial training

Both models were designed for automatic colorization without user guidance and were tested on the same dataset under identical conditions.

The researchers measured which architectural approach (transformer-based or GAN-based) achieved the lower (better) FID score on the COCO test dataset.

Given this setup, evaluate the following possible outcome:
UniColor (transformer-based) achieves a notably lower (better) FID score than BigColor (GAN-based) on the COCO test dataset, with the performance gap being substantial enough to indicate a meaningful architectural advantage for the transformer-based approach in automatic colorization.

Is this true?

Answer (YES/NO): NO